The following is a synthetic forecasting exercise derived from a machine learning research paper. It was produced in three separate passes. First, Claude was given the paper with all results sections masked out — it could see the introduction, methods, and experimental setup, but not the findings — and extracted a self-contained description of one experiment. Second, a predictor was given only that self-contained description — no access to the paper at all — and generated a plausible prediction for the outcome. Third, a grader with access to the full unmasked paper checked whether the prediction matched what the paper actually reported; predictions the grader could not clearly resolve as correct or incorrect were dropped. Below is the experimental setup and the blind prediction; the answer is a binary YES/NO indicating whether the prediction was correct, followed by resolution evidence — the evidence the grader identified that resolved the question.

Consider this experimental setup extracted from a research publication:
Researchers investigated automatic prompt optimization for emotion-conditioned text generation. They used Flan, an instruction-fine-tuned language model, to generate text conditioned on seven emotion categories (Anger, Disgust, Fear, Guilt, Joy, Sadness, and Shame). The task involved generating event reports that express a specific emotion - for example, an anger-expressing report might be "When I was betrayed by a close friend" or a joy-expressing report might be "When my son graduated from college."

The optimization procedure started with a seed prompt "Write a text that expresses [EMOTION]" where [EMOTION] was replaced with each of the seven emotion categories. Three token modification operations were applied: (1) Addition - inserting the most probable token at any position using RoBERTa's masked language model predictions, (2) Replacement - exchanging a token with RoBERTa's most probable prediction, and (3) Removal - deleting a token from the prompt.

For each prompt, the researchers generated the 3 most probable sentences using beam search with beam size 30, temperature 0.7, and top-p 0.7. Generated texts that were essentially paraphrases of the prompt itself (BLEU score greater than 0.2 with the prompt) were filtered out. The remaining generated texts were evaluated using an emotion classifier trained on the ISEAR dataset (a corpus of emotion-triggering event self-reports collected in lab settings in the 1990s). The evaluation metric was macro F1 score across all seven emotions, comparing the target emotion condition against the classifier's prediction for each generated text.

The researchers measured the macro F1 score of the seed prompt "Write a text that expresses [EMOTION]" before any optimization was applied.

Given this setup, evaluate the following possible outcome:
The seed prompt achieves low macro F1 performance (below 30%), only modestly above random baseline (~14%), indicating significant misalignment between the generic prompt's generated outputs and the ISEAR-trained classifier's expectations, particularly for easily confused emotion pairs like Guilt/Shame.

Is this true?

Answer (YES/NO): YES